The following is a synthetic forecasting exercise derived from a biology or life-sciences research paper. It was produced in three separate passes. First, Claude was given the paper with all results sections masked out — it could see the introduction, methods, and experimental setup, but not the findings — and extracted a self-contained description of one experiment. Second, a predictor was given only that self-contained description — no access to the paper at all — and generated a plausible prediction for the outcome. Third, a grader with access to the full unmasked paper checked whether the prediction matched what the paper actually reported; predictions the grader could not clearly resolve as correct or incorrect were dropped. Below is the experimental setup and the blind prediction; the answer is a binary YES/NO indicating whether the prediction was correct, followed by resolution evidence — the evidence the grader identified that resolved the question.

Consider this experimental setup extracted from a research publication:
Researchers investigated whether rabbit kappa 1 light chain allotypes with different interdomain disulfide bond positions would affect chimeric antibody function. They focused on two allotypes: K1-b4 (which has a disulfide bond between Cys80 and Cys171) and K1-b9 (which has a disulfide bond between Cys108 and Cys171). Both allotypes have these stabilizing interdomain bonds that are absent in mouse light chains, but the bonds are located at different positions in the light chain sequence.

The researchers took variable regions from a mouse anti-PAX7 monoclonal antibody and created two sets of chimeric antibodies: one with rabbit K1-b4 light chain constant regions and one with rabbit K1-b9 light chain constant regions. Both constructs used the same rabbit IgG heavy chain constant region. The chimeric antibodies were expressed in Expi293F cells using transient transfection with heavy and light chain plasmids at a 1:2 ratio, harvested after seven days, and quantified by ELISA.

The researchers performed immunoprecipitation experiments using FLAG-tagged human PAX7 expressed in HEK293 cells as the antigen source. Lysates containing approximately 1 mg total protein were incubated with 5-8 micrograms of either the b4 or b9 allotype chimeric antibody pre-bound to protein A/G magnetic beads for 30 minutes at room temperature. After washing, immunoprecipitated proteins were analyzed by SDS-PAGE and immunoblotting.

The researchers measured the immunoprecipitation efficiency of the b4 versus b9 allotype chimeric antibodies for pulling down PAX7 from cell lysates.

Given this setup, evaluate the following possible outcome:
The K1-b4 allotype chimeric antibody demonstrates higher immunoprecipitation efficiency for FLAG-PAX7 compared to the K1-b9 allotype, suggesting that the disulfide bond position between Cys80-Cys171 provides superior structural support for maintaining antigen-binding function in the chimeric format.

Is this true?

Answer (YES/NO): NO